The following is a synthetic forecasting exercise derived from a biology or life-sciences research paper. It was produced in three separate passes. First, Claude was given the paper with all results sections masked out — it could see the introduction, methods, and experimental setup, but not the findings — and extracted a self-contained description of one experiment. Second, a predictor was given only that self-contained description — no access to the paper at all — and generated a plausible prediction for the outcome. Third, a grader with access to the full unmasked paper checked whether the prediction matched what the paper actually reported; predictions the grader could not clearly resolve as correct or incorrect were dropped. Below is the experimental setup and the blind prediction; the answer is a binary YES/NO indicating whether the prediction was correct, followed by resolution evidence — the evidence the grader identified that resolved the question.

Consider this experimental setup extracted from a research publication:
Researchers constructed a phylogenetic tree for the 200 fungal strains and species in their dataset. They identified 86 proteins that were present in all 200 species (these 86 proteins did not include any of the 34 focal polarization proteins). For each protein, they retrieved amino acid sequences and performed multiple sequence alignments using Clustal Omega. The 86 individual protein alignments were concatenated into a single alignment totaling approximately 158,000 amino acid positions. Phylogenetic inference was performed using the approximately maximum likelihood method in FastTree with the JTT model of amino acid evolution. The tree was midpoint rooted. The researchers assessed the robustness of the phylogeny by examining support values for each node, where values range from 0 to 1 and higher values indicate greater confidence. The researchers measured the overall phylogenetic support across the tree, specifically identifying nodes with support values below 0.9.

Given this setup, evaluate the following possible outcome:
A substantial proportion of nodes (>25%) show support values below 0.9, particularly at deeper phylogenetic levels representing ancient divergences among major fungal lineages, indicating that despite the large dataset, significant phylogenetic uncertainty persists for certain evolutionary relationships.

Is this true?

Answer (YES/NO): NO